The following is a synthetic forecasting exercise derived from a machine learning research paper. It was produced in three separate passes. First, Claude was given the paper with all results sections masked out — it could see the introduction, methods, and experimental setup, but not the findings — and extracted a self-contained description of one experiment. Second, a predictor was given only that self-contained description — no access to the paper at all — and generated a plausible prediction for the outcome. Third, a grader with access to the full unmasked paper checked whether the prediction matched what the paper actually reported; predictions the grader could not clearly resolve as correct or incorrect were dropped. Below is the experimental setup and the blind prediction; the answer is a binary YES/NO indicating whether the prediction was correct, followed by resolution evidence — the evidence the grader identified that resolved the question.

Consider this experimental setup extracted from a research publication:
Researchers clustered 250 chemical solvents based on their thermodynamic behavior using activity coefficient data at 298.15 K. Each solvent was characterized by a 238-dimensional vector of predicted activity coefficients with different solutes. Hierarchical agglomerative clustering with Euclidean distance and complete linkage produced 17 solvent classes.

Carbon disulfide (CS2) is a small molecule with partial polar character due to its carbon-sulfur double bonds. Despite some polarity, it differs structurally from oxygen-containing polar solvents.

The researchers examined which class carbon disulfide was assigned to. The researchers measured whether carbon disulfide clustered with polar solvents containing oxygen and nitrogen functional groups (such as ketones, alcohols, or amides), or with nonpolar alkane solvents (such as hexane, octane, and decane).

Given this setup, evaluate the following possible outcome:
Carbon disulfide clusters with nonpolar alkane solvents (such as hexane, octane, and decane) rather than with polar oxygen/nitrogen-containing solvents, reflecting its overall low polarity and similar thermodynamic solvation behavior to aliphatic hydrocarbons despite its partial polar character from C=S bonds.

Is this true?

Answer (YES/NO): YES